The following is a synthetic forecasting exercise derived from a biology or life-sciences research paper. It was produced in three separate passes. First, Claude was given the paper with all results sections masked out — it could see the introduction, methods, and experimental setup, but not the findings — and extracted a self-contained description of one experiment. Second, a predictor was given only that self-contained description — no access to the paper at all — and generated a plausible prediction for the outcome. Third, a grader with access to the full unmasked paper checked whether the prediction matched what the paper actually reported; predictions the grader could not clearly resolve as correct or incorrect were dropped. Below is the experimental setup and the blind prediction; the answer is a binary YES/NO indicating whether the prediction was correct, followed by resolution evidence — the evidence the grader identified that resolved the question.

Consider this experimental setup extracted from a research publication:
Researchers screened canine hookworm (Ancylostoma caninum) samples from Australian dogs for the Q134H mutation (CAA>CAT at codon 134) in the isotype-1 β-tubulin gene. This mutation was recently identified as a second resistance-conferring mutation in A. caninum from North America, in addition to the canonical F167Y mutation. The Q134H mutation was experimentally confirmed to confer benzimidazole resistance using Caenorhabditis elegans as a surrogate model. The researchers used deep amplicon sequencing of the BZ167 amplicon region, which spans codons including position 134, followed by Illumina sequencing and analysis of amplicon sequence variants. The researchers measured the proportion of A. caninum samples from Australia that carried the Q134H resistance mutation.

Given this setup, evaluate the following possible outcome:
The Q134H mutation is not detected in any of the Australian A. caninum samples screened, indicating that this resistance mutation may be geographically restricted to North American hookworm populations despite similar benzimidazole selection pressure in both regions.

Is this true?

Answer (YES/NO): NO